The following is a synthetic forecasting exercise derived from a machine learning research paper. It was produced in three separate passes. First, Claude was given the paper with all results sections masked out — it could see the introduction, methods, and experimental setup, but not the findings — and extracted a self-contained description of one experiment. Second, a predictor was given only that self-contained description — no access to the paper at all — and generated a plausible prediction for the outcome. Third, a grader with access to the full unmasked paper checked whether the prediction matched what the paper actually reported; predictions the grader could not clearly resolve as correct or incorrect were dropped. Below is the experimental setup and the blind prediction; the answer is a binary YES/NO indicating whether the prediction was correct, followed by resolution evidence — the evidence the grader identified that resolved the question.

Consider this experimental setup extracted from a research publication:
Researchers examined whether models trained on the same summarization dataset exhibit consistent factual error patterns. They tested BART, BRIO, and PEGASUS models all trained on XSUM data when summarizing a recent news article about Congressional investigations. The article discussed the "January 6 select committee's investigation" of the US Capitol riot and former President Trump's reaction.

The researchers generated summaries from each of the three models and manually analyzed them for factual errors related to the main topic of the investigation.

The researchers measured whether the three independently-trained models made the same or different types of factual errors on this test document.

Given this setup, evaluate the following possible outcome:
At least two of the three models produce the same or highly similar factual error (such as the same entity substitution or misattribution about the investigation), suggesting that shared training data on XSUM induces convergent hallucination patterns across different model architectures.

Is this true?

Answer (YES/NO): YES